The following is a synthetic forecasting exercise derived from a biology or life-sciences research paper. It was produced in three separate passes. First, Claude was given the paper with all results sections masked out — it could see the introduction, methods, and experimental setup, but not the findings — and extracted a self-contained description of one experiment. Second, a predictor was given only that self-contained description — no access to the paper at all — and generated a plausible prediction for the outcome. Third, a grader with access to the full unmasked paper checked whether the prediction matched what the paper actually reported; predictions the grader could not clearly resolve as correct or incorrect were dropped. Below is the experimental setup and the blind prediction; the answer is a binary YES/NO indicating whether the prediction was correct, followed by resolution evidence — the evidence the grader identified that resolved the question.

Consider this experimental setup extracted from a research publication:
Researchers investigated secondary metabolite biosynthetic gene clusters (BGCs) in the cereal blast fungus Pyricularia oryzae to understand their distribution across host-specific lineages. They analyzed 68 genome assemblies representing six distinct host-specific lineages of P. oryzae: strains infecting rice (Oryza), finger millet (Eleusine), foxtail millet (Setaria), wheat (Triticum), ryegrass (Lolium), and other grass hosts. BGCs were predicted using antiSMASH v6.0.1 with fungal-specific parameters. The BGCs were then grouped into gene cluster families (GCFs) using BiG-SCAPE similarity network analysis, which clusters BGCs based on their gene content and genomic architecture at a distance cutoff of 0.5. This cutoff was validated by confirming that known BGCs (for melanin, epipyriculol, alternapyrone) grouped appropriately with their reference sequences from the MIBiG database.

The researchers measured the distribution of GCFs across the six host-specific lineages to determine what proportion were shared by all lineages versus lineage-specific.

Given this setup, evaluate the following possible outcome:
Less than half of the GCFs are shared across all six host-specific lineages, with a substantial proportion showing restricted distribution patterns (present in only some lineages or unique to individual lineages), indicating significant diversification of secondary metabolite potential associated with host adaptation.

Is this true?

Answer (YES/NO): NO